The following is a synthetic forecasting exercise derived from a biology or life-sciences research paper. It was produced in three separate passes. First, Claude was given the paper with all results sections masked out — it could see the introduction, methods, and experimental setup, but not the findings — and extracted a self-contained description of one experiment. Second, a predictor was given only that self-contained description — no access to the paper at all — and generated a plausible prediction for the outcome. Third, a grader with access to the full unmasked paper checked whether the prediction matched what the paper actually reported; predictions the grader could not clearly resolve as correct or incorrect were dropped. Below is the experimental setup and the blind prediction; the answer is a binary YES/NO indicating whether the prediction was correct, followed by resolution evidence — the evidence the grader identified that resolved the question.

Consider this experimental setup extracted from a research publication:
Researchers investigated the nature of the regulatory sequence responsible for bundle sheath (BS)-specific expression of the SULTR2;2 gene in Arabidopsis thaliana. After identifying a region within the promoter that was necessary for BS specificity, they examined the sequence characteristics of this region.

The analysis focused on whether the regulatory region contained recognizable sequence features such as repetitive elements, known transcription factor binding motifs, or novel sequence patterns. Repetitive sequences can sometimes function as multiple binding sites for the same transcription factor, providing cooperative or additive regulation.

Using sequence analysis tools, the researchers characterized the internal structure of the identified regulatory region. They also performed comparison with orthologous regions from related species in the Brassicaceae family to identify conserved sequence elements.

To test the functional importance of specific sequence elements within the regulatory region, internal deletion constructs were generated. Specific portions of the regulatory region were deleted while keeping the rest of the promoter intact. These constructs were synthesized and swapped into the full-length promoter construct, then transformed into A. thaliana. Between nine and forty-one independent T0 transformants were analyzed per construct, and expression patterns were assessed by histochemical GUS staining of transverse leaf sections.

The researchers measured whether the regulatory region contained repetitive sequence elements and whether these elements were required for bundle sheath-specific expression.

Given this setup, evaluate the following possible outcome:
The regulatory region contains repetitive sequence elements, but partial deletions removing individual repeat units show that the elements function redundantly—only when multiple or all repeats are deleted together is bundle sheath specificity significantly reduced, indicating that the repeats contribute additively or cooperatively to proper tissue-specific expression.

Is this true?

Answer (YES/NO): NO